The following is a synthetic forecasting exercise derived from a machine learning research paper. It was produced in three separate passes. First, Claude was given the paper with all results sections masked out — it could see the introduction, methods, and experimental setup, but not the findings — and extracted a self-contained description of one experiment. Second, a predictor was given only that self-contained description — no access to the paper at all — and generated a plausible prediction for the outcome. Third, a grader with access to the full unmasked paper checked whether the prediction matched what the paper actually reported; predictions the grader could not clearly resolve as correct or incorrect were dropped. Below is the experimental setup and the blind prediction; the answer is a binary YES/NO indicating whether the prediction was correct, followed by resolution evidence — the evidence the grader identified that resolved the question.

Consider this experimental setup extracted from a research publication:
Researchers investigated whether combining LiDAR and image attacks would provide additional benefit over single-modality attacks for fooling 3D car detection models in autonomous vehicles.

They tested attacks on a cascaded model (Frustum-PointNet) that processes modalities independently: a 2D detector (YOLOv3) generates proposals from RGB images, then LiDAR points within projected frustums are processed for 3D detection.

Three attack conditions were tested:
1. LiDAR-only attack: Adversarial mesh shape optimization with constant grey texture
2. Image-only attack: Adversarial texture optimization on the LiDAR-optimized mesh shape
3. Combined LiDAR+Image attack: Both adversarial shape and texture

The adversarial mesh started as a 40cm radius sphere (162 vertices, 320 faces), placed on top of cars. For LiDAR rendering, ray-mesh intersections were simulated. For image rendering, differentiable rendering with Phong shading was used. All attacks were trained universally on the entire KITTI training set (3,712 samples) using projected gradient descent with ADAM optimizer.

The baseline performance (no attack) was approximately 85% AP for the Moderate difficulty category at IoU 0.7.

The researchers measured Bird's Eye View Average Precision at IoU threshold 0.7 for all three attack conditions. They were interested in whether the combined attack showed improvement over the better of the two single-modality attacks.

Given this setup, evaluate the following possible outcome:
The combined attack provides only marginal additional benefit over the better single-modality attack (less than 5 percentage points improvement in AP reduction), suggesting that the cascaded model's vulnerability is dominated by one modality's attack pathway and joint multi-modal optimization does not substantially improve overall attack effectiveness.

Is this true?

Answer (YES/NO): NO